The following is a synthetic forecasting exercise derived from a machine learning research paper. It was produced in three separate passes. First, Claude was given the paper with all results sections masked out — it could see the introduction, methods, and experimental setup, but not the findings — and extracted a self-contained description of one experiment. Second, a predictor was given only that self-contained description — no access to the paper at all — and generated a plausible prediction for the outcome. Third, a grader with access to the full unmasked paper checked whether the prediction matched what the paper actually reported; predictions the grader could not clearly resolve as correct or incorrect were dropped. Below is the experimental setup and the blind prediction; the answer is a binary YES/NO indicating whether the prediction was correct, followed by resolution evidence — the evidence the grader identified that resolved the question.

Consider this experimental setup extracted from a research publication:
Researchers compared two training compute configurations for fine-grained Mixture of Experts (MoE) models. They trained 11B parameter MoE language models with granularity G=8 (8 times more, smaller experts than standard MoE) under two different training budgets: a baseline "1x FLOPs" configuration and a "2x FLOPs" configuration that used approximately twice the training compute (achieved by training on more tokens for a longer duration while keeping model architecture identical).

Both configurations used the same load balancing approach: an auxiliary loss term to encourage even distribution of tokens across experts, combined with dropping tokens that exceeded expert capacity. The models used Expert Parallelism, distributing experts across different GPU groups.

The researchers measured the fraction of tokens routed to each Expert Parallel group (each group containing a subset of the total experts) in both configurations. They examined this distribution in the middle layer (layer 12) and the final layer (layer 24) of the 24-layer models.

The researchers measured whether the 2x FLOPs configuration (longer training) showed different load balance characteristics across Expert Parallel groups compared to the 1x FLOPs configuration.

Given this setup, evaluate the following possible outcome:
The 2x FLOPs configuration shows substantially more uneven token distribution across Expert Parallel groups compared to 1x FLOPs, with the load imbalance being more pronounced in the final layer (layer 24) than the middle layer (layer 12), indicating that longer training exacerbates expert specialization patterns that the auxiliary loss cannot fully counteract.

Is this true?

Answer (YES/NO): NO